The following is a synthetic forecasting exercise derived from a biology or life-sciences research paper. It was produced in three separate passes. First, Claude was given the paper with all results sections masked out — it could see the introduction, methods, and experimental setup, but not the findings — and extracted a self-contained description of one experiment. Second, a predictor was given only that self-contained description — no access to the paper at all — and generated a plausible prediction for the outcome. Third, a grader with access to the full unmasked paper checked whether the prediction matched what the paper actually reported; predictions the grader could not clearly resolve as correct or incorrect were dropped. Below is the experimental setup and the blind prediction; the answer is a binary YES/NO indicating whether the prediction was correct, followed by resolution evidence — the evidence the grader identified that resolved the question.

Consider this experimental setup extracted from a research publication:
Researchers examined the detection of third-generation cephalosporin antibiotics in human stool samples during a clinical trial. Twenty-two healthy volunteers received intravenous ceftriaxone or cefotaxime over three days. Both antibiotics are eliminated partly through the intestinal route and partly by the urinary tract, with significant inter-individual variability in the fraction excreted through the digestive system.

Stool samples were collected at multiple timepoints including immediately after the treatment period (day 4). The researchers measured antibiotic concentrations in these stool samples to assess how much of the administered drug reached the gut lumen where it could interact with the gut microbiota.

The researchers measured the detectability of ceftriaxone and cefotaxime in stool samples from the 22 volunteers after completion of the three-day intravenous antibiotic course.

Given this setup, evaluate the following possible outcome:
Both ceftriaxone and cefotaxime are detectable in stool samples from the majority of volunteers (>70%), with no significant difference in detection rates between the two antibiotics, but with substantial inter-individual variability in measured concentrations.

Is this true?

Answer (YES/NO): NO